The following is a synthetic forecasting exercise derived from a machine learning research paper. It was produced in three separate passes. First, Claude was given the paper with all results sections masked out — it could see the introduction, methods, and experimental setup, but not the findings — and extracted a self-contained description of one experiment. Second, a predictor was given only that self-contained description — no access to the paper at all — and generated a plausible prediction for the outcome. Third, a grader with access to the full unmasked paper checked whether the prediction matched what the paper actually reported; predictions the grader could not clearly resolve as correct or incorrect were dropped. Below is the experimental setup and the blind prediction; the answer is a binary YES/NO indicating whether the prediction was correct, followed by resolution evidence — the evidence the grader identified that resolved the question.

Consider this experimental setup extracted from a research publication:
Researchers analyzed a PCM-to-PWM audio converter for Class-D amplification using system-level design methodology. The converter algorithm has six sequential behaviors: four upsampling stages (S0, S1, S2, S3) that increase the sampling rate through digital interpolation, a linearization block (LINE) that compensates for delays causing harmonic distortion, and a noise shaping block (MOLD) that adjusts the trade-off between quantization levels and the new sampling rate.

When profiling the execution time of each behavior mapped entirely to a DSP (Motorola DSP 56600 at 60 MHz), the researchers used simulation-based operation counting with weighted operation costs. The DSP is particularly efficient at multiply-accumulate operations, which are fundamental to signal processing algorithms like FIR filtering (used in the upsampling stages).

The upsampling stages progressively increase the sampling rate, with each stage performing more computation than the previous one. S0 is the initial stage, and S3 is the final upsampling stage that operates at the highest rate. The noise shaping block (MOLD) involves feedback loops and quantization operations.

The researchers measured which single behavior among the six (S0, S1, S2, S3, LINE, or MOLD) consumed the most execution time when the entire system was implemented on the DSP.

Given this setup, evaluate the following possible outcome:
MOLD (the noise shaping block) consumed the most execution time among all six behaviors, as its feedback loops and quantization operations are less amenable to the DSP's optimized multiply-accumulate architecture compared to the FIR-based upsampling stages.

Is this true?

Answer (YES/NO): NO